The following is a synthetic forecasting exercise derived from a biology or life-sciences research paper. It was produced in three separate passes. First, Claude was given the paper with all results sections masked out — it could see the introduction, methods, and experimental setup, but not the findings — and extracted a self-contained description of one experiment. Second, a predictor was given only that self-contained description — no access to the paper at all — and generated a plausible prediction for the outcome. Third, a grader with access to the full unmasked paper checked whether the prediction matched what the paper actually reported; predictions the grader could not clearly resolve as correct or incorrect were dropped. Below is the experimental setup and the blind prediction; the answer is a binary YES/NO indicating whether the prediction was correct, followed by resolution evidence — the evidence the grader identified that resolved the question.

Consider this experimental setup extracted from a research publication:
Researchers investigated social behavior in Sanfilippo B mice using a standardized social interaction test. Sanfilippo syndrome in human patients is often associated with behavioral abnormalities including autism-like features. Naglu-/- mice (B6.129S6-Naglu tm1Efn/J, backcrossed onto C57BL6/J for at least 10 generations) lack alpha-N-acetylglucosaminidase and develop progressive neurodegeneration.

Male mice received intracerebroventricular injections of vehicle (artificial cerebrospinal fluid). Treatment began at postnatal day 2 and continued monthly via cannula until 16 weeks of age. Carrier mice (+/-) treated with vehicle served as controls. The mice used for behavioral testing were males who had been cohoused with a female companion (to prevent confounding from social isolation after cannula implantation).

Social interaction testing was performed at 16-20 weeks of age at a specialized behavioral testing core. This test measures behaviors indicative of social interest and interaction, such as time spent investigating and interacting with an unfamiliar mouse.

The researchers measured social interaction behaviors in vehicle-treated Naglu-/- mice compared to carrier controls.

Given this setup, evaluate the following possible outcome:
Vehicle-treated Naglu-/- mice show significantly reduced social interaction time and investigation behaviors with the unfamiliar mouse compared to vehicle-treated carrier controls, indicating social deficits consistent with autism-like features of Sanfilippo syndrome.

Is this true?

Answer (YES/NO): NO